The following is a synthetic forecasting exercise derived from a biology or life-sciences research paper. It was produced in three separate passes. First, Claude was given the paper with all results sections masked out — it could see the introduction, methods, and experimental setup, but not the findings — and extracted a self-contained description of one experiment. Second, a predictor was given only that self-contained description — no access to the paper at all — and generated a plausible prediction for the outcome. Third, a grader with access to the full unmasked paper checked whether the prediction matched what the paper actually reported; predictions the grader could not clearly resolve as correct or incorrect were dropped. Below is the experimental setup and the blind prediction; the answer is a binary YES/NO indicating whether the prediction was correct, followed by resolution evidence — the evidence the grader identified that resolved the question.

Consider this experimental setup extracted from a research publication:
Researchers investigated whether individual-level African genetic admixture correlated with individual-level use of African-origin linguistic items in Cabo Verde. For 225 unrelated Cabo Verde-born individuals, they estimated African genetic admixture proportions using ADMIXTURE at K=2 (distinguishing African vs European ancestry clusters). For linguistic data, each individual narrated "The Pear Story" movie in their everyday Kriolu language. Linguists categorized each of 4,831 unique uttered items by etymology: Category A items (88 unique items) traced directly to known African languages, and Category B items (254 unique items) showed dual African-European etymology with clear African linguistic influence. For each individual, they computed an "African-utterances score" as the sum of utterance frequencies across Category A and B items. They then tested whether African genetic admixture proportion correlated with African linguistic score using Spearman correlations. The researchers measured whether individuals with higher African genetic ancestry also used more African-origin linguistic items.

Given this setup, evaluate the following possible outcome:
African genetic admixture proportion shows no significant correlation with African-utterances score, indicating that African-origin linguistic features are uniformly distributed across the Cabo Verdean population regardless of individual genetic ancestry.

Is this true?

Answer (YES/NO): NO